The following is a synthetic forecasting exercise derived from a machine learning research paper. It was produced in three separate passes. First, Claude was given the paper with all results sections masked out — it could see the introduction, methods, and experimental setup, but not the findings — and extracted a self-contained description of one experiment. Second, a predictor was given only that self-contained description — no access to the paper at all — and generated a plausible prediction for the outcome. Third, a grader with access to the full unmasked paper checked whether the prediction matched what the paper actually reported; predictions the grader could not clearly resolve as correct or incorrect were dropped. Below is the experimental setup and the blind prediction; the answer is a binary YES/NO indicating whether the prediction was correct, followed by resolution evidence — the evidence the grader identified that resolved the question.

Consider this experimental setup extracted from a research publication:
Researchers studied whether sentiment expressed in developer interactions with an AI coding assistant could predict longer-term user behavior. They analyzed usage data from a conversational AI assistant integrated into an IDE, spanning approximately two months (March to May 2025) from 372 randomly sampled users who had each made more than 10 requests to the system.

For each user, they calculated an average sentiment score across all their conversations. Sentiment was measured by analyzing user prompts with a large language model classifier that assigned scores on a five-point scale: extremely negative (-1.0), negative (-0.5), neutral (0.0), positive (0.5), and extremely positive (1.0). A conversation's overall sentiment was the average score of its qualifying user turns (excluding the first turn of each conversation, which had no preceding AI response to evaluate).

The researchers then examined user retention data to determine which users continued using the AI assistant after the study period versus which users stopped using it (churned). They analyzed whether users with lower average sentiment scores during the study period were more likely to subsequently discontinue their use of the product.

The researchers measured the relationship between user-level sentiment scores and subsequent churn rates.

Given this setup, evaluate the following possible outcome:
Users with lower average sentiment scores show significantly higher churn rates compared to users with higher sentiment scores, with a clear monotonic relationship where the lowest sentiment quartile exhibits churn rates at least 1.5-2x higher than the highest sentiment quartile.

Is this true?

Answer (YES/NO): NO